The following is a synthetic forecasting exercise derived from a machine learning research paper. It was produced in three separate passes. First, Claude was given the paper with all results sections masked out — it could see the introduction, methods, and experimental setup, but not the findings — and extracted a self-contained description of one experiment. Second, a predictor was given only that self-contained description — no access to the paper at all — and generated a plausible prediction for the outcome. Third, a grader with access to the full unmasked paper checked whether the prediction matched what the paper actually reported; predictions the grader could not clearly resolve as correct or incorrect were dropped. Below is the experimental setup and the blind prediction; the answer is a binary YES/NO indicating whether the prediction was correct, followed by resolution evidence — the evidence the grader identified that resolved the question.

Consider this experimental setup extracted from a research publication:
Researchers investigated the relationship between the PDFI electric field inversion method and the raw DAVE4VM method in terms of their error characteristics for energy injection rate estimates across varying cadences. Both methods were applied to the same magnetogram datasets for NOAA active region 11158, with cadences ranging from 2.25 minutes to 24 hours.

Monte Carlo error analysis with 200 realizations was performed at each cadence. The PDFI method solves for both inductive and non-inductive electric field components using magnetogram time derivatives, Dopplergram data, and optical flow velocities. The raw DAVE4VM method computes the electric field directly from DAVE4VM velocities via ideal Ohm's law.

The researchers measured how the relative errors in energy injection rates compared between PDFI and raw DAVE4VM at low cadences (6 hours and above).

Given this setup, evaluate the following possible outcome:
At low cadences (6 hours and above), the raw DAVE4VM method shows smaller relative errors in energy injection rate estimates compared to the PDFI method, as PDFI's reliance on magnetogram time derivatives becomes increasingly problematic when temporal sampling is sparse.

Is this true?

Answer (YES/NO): NO